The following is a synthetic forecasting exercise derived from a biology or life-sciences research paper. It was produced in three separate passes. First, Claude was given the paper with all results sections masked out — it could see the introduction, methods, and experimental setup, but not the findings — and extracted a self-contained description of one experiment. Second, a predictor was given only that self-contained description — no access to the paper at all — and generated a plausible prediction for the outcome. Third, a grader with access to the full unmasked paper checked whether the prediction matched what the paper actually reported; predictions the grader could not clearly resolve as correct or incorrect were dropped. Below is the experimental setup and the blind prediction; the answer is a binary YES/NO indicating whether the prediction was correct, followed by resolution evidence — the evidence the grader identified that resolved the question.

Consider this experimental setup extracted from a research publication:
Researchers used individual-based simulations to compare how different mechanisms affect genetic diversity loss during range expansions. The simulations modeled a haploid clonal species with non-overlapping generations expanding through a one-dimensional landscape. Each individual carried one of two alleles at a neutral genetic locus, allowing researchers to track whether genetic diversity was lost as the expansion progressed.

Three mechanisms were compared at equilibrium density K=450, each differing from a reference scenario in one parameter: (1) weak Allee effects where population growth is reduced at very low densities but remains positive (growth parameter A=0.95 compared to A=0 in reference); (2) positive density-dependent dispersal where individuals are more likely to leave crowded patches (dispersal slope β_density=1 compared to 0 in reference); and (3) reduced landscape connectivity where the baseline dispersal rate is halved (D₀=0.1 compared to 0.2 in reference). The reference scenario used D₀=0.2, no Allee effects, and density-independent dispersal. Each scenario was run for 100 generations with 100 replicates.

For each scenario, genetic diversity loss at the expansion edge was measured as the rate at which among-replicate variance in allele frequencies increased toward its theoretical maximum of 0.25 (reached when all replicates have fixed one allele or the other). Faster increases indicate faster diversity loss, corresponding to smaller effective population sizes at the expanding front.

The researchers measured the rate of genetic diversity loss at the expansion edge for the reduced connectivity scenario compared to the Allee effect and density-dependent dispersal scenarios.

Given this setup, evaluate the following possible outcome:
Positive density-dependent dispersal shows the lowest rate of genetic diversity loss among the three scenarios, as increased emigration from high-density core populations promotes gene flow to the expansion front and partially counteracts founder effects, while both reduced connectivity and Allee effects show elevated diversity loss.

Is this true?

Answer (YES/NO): NO